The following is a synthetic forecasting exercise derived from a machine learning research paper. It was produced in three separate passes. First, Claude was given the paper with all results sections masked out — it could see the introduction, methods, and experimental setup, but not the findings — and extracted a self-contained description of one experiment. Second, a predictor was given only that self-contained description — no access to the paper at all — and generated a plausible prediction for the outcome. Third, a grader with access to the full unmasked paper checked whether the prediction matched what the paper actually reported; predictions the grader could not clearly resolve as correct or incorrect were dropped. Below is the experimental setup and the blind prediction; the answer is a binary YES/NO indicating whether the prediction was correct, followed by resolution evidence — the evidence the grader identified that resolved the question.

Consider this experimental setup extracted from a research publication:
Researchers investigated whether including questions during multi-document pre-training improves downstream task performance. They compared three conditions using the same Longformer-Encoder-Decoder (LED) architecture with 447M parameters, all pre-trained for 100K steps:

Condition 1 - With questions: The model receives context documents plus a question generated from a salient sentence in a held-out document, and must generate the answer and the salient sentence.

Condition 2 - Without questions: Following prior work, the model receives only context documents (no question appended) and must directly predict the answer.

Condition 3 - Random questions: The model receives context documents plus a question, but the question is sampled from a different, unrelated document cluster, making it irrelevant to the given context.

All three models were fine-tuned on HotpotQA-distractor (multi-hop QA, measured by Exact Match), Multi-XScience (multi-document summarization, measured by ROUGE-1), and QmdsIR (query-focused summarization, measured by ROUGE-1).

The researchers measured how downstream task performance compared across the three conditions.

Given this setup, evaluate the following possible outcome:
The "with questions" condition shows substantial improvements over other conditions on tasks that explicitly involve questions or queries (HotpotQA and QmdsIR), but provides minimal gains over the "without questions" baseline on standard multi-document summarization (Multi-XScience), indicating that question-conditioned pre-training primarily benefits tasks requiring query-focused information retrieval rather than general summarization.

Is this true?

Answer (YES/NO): NO